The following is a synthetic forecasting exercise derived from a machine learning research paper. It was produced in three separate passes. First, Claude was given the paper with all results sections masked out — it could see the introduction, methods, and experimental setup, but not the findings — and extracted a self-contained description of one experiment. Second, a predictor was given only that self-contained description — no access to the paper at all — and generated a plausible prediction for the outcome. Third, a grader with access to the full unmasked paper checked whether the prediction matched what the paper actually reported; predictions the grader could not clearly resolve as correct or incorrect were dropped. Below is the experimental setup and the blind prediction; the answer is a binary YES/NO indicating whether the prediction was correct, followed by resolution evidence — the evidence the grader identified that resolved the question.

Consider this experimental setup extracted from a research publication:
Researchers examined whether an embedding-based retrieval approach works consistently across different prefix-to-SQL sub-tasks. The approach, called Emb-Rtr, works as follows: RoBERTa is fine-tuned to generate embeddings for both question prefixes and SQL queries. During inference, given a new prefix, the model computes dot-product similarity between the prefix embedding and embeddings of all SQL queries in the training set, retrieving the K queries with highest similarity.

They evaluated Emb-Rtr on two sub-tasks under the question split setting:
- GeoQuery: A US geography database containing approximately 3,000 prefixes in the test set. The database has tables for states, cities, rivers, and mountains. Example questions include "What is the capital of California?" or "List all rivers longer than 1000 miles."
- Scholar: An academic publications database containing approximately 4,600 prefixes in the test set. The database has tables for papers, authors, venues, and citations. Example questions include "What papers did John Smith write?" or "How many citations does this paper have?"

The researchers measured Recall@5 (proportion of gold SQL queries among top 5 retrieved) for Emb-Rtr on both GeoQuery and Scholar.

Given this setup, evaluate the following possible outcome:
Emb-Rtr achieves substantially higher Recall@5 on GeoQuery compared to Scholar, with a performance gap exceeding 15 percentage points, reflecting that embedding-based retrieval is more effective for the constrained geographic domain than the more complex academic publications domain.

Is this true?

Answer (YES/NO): YES